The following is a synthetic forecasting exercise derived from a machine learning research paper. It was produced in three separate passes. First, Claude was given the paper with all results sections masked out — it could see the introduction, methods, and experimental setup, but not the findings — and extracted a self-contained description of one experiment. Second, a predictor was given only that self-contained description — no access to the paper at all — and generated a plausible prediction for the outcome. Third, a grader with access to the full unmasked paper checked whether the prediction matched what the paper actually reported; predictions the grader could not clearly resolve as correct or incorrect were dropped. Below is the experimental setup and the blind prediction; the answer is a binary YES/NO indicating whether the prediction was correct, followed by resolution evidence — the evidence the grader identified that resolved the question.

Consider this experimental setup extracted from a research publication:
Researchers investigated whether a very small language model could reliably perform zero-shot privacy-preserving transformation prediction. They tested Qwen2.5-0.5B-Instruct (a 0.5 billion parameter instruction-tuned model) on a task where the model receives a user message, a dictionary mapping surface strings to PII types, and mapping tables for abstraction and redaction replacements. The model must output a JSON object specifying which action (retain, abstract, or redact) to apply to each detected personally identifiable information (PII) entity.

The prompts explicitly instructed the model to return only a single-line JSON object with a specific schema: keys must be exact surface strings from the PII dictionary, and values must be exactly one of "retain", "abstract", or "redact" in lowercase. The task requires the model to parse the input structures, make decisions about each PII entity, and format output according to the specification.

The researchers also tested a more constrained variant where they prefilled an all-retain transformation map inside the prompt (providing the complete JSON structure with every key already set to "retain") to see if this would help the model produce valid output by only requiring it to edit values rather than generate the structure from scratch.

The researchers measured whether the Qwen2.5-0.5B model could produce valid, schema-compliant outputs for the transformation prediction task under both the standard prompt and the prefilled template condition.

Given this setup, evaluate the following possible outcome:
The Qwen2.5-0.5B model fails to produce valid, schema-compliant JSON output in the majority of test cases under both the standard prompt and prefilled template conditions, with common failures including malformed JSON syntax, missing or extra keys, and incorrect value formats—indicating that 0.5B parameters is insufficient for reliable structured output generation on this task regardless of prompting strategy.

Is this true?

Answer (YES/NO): NO